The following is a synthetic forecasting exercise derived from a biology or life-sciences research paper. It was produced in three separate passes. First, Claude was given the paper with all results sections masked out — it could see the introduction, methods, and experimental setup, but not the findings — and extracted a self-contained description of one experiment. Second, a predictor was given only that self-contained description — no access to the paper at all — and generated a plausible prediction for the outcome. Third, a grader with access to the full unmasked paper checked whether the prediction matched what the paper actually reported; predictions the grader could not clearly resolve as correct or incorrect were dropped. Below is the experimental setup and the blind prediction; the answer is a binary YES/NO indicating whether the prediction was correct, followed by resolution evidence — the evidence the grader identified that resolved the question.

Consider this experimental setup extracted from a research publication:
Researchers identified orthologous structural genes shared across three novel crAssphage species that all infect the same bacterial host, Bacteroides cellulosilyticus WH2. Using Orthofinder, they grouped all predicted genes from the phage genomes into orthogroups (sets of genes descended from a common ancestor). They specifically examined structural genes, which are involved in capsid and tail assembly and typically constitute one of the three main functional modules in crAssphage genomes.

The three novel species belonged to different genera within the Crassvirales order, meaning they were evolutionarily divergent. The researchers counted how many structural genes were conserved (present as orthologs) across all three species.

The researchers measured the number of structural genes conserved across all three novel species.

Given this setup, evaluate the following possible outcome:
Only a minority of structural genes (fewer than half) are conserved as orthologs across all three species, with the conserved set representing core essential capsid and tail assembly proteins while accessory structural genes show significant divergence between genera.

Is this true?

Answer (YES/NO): NO